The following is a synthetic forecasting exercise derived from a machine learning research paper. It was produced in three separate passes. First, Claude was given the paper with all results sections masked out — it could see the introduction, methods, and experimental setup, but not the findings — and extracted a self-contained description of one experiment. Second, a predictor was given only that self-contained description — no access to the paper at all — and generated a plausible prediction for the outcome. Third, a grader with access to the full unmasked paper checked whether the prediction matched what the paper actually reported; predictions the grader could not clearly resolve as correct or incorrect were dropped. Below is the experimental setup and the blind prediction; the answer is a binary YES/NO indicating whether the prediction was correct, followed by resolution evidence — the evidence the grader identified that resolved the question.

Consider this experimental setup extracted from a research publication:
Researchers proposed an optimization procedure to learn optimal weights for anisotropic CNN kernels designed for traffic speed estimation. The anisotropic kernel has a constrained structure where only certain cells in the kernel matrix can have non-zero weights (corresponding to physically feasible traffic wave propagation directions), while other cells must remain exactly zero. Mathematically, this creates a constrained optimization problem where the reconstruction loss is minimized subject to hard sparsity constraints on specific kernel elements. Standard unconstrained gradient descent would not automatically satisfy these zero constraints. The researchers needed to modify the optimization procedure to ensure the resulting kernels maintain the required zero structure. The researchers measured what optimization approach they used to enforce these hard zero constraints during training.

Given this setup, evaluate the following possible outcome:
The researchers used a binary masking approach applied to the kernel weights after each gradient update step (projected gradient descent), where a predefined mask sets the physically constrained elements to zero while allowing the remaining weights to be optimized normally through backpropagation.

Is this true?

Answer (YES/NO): YES